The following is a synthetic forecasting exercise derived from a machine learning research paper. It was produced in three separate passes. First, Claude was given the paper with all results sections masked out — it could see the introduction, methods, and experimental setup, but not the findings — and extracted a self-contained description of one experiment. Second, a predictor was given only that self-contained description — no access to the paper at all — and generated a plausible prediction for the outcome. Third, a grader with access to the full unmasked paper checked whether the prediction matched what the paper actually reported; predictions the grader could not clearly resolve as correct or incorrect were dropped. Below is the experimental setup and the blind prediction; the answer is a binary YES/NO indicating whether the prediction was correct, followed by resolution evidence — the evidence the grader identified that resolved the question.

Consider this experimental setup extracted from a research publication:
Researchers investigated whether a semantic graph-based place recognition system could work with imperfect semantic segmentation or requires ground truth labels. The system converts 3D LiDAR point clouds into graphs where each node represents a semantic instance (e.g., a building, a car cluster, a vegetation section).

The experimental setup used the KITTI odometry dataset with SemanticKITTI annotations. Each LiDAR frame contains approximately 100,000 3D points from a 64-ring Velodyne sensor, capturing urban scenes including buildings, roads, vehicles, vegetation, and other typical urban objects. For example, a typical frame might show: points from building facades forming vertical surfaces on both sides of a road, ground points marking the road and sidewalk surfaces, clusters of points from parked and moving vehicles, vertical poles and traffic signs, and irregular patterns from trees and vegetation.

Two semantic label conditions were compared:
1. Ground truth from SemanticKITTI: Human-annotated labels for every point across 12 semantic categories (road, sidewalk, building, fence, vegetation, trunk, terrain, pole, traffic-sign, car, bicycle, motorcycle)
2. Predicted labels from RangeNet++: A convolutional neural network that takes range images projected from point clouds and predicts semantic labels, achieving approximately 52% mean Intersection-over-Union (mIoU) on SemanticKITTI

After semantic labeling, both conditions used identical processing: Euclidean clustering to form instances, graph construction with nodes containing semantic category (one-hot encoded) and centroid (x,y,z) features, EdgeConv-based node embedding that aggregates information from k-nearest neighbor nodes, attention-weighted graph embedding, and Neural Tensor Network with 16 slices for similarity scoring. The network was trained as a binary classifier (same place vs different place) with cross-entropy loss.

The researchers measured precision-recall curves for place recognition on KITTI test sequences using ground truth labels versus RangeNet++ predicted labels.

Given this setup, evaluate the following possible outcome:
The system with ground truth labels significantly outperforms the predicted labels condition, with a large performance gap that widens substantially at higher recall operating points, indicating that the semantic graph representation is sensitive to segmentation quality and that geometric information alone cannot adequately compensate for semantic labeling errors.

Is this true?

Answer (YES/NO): NO